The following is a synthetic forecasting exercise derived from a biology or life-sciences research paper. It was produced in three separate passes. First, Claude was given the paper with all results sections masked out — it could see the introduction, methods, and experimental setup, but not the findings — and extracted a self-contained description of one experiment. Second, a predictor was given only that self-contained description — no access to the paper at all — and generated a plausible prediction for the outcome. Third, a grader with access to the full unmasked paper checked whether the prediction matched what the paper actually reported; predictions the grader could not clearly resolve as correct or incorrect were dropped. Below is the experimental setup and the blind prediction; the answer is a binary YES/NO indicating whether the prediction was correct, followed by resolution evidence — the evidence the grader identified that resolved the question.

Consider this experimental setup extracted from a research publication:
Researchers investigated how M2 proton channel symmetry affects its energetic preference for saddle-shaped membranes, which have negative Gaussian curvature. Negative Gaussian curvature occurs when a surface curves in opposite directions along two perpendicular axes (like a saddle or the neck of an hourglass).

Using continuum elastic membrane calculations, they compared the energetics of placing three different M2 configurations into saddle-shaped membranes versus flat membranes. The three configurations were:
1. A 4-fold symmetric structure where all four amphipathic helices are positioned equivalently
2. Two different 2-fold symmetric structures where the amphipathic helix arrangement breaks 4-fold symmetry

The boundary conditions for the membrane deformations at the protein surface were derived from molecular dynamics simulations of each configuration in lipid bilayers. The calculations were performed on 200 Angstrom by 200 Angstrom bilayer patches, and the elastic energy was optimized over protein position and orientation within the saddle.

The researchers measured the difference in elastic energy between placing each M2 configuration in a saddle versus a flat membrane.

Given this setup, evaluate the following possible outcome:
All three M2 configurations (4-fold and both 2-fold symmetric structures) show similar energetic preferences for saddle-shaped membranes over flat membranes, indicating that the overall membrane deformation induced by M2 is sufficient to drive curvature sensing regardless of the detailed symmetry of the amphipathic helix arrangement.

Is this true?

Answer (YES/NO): NO